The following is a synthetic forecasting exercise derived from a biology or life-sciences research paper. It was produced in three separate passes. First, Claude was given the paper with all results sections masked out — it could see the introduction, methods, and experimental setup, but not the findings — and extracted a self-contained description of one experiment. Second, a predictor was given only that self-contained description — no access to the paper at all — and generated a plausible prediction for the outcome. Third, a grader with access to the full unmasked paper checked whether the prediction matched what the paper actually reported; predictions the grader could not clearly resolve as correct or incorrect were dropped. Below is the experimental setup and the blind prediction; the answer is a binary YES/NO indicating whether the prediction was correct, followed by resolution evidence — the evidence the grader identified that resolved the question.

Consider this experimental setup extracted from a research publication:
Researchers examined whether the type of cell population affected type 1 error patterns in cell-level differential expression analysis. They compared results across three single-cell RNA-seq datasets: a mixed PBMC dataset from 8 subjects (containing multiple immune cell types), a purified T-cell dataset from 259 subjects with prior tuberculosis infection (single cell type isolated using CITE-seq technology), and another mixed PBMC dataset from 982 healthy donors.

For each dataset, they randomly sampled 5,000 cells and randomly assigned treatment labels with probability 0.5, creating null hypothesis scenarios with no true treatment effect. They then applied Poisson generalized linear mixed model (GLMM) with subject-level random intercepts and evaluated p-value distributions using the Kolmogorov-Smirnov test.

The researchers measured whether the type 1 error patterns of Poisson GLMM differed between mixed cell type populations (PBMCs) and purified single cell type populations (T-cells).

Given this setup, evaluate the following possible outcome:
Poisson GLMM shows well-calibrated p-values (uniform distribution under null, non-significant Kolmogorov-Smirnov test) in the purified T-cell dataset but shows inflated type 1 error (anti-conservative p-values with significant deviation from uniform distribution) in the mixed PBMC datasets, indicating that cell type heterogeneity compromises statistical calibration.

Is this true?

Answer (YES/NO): NO